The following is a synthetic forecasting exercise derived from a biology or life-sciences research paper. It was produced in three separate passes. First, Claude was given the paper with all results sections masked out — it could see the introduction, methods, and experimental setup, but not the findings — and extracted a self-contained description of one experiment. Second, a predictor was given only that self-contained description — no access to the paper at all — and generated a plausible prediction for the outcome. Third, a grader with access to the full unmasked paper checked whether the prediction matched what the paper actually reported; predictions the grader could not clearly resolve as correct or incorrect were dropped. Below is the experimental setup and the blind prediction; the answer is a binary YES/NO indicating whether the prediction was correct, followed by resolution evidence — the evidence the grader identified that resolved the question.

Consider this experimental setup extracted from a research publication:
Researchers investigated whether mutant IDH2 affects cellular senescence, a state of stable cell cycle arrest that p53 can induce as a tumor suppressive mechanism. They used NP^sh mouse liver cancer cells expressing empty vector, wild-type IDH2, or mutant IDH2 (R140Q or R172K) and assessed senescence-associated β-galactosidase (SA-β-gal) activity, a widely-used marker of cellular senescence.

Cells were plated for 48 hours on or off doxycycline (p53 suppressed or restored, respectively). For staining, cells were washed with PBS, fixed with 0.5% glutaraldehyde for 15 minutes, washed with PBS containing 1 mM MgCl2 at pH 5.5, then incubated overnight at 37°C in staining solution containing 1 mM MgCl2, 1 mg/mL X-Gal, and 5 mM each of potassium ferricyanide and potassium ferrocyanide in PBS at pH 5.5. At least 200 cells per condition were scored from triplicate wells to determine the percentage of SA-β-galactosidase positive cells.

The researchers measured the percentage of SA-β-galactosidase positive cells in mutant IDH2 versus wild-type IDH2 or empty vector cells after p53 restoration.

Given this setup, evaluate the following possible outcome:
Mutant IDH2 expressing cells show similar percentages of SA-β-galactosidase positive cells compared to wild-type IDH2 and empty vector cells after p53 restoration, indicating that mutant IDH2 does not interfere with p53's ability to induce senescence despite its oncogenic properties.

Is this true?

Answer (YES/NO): YES